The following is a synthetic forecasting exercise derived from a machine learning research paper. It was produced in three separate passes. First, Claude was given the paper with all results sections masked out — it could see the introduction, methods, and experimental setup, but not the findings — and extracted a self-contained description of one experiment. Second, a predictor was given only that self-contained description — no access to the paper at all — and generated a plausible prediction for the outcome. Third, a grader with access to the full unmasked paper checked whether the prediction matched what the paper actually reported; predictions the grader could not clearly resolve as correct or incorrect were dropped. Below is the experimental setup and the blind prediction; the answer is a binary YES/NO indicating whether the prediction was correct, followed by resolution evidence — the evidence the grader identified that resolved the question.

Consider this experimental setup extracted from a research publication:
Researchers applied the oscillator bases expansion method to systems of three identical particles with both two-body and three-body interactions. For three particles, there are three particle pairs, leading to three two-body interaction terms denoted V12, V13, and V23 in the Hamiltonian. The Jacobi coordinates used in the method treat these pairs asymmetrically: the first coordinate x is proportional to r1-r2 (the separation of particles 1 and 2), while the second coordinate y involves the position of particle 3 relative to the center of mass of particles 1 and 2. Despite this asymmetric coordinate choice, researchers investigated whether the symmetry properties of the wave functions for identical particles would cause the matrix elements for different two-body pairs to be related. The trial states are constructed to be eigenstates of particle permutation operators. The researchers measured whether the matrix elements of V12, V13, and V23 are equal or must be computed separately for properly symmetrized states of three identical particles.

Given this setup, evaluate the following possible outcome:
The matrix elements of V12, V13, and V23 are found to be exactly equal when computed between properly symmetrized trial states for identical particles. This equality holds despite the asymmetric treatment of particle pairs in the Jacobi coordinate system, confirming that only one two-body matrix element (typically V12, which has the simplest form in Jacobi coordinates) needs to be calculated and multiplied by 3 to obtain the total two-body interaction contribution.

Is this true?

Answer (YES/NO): YES